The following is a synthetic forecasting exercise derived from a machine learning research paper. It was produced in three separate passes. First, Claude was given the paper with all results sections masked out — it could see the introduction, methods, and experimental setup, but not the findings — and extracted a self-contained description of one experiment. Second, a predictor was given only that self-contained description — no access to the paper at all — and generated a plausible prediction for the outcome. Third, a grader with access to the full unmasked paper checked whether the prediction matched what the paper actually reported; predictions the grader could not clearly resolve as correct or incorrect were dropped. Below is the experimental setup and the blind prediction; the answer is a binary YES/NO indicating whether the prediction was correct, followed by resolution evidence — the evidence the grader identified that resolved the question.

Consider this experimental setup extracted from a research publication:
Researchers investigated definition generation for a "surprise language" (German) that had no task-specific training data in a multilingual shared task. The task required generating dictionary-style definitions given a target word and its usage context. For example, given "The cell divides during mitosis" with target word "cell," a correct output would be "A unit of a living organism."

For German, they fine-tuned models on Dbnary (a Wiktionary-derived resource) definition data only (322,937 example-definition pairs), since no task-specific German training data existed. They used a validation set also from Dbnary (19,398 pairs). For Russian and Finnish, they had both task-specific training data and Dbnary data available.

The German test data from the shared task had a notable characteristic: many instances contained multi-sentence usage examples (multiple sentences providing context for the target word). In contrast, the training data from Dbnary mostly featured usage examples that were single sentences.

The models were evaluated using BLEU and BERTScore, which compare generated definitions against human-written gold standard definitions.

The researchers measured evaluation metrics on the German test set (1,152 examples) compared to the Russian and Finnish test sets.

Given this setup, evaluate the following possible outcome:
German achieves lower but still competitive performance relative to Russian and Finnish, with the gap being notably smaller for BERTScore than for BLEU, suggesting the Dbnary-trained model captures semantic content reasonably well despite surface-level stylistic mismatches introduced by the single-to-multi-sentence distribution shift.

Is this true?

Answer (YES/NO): YES